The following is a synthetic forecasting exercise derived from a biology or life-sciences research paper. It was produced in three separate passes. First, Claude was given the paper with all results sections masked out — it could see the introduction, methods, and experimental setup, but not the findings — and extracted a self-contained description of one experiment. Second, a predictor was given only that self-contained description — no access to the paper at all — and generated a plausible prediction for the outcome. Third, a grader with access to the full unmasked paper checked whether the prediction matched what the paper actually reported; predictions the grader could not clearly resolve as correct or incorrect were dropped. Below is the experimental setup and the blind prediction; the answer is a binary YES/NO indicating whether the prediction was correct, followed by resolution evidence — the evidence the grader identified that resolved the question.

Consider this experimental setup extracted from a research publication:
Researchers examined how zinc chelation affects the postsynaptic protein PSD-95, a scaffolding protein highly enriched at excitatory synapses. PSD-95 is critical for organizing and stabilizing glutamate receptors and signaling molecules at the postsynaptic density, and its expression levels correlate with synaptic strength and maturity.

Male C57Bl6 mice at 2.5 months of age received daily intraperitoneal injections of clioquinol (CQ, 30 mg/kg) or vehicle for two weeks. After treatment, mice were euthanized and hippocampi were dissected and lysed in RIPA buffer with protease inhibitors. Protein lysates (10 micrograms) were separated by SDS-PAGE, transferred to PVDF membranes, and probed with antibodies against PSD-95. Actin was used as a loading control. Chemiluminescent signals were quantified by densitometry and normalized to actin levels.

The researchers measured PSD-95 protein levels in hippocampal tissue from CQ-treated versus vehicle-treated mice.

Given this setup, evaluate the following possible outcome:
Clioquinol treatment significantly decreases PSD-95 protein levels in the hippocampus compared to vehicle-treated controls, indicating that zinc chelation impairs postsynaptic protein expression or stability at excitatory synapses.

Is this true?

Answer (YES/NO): YES